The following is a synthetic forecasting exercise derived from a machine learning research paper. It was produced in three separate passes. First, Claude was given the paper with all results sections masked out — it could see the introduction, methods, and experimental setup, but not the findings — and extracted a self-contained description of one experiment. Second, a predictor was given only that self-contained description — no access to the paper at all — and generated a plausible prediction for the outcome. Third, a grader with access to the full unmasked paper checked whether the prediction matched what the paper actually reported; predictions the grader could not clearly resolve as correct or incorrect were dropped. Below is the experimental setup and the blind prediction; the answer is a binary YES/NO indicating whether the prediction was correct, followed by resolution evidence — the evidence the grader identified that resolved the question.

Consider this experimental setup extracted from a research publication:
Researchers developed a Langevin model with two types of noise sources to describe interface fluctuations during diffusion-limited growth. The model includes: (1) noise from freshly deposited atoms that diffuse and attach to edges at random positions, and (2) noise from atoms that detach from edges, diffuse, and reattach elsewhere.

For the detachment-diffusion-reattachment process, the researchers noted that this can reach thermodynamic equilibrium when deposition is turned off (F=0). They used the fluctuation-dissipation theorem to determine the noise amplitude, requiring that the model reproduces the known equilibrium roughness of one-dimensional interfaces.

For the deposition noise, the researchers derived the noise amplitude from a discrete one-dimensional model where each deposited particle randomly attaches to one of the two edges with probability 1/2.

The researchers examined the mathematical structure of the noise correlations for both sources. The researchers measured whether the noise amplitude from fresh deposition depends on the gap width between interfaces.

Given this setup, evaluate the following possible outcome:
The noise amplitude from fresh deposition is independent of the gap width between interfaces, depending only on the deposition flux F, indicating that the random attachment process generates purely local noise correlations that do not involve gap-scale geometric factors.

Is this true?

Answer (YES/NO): NO